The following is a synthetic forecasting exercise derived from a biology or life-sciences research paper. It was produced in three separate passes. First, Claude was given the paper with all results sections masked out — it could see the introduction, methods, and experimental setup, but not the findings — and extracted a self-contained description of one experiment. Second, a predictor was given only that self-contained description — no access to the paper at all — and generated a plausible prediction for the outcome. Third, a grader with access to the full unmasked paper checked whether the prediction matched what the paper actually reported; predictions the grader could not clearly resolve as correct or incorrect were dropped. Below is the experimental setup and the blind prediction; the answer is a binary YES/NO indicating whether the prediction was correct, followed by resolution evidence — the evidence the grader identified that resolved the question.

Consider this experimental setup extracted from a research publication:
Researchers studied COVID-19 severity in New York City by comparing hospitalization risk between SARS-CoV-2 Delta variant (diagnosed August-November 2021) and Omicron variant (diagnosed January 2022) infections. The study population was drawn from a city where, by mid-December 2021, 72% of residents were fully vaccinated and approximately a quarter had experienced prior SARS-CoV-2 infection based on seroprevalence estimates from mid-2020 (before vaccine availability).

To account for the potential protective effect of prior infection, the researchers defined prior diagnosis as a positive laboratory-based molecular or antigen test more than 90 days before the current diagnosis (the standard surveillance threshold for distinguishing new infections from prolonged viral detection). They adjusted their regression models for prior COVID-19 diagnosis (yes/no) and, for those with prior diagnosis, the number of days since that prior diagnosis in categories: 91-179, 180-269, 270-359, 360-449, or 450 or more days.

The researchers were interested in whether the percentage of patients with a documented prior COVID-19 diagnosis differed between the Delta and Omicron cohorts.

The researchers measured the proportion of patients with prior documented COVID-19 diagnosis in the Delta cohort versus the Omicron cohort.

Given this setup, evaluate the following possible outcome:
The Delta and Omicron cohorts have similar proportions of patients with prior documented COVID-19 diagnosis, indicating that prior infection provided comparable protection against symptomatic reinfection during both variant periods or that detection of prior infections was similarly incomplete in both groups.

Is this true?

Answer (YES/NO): NO